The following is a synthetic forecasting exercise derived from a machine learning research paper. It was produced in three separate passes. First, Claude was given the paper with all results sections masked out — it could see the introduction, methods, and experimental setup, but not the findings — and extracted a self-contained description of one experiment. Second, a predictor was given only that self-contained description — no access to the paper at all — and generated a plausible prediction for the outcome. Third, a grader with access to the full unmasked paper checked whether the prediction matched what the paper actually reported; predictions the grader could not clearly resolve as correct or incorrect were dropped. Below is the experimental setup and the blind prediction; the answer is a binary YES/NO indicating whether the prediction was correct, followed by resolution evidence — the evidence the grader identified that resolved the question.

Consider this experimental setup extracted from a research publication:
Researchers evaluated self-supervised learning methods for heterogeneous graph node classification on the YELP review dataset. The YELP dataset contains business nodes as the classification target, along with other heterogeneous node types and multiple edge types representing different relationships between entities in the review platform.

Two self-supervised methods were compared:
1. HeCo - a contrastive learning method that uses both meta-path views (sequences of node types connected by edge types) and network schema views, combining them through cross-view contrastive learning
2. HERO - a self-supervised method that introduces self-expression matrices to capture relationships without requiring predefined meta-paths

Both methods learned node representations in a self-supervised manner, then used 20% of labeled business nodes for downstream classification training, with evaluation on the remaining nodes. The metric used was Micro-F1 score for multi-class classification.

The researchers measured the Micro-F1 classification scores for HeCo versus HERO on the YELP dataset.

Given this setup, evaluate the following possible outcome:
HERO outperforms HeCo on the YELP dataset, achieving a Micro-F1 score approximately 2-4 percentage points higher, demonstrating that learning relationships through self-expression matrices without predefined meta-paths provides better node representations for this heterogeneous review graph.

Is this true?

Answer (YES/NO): NO